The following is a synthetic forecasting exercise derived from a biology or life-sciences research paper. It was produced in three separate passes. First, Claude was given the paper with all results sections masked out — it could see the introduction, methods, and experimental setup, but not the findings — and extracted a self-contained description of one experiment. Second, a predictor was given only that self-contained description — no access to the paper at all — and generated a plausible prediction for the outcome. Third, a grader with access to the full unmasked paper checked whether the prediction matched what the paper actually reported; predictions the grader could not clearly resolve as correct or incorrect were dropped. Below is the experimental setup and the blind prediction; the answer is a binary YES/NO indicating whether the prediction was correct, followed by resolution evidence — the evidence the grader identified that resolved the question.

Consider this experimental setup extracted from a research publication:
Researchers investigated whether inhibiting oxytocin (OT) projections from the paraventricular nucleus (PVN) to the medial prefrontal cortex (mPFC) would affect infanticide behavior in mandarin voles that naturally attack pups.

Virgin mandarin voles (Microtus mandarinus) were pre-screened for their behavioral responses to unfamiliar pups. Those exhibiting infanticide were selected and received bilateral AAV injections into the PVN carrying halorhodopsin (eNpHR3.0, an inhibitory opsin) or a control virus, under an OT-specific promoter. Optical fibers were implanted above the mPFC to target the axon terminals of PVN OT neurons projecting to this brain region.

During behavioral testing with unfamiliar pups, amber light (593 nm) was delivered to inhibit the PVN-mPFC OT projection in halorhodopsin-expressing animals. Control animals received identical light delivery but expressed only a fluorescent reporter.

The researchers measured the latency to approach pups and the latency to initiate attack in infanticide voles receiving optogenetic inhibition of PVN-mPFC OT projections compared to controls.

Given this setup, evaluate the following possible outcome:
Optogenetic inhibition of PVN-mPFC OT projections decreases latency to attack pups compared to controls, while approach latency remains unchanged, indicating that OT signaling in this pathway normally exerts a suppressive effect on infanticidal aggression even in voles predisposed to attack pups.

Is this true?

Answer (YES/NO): NO